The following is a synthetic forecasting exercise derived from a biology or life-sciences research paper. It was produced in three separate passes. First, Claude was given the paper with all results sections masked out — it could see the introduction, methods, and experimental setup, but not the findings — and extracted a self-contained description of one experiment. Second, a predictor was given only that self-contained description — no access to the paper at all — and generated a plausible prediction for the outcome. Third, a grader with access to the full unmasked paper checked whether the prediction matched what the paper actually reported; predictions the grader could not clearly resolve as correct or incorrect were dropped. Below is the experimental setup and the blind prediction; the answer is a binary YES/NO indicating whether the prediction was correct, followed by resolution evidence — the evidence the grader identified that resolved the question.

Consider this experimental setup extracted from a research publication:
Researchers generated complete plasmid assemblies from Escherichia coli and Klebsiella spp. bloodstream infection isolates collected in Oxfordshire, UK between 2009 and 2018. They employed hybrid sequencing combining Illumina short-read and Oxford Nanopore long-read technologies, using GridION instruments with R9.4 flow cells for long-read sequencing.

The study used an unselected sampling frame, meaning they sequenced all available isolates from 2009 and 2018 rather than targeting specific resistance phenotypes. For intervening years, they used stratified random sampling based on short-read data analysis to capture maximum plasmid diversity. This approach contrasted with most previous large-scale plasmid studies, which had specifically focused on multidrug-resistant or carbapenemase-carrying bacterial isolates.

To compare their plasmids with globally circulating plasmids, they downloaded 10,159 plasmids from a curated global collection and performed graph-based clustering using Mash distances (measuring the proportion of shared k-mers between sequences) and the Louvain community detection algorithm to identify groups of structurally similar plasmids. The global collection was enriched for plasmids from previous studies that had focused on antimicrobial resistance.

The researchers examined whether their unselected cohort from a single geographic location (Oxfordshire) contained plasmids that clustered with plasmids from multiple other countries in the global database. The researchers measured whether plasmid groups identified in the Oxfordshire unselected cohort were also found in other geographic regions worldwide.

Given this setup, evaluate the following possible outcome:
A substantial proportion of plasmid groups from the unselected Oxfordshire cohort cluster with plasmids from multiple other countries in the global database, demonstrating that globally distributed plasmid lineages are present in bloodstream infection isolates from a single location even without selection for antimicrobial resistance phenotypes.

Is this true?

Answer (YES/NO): YES